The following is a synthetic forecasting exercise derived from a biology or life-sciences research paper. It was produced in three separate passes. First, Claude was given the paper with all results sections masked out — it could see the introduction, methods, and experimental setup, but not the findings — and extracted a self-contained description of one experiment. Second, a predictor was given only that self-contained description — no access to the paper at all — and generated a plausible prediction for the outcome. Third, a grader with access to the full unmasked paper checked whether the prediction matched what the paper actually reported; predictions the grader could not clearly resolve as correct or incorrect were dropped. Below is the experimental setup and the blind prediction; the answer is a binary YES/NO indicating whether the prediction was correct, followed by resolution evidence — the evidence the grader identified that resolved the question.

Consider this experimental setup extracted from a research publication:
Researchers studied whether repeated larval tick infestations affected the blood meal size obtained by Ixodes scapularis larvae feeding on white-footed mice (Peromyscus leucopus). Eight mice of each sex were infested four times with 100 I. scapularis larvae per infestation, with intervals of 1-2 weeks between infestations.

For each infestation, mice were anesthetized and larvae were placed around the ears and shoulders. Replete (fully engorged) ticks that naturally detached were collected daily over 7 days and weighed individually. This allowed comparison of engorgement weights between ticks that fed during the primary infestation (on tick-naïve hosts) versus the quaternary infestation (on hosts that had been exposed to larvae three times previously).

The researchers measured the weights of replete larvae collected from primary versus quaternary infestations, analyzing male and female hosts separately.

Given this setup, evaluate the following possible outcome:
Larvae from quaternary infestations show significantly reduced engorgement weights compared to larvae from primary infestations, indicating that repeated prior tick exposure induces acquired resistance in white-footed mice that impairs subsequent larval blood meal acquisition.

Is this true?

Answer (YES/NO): YES